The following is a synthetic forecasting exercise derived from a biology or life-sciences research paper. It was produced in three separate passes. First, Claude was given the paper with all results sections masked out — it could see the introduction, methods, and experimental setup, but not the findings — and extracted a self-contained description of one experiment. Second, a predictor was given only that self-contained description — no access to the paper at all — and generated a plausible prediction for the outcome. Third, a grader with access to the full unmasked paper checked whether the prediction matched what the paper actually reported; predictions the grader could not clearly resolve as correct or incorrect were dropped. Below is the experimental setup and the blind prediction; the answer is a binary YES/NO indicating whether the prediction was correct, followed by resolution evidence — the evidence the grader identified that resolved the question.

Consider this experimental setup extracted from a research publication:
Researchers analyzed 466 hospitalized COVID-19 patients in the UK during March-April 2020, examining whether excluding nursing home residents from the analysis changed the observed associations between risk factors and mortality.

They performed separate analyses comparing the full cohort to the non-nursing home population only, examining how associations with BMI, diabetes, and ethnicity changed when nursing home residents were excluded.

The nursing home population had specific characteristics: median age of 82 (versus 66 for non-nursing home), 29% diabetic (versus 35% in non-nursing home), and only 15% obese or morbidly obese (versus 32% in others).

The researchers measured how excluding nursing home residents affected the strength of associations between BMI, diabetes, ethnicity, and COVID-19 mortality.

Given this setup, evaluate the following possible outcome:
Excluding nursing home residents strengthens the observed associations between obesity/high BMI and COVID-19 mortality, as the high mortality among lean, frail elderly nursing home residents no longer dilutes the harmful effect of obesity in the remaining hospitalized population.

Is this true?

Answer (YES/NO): YES